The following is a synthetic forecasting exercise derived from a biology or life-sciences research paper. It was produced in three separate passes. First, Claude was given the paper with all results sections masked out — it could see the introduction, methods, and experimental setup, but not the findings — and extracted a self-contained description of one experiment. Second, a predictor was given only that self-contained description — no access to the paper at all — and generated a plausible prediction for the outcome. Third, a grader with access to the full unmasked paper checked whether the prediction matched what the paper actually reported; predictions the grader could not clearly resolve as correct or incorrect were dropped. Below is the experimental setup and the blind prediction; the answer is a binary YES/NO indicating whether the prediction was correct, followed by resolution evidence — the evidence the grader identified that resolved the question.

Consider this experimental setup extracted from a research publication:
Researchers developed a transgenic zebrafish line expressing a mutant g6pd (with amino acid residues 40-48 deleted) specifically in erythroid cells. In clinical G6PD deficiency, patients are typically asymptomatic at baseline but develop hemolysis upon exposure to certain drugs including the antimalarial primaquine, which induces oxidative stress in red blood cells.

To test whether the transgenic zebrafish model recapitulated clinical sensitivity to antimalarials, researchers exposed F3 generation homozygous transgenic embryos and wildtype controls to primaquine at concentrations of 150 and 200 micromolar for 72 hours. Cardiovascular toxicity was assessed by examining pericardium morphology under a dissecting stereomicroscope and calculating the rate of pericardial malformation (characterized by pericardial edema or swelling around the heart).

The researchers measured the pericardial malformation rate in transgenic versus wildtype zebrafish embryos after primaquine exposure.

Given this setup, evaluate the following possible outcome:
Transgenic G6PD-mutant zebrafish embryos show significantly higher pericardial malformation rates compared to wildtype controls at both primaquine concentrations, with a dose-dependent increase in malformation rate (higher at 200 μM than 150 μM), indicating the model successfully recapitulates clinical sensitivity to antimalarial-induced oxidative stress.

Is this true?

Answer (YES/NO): NO